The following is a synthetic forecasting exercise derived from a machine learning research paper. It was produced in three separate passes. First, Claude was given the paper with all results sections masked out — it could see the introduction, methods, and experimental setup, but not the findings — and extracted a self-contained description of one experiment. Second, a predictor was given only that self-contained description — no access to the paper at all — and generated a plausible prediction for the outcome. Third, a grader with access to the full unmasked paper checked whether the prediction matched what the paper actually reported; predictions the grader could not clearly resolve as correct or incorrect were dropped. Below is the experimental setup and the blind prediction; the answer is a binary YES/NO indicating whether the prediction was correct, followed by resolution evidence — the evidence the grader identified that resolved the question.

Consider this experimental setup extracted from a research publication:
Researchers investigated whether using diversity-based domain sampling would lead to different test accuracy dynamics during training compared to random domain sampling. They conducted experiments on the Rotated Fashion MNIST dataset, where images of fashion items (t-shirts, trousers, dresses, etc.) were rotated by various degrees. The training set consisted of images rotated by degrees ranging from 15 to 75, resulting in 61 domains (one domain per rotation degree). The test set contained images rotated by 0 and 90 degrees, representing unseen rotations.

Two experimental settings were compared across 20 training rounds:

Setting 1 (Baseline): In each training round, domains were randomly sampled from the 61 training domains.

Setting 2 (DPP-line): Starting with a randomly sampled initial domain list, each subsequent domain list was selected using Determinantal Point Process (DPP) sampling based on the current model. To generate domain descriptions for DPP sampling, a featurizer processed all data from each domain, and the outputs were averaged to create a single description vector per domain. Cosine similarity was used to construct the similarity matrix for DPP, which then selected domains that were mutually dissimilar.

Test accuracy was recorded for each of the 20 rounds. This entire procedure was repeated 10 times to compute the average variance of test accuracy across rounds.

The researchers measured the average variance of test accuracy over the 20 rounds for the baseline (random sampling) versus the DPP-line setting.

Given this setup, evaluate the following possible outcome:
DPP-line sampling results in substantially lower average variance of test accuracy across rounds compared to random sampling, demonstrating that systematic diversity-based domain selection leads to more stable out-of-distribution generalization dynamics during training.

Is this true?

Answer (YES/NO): NO